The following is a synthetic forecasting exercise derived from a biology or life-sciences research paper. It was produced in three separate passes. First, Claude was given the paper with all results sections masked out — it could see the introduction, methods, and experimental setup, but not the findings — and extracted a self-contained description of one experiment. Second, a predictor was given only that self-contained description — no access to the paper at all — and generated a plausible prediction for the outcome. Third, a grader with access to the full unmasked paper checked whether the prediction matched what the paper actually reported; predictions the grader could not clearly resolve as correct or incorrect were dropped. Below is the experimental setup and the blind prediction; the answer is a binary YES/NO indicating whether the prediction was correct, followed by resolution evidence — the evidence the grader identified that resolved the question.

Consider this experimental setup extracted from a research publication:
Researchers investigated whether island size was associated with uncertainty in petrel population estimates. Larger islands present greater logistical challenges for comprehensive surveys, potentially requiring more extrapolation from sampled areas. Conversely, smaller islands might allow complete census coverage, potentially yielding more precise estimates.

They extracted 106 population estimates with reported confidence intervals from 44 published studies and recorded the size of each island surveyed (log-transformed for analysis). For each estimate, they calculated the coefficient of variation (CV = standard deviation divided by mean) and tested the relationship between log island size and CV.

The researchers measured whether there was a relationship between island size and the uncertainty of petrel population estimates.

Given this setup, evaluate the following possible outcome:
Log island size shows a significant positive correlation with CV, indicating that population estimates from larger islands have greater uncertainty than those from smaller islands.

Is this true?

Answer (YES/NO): NO